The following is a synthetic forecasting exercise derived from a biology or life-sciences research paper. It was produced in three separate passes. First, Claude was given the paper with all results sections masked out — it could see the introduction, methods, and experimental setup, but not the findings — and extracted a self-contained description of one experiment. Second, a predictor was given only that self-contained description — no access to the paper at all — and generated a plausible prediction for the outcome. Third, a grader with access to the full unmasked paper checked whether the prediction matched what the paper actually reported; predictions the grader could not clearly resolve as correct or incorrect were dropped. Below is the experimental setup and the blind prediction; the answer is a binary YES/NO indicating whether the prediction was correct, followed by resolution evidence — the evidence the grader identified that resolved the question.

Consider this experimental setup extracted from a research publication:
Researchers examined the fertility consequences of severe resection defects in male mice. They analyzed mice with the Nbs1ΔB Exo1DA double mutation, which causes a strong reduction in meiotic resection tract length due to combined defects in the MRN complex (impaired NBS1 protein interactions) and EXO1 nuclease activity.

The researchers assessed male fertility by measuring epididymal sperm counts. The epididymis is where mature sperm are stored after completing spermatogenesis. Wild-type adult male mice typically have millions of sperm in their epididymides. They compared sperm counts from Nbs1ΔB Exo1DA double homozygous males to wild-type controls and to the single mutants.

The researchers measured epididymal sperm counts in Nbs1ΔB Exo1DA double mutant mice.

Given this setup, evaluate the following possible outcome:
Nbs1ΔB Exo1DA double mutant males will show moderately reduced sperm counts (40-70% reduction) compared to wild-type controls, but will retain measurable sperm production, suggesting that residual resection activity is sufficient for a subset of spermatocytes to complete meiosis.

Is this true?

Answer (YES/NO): NO